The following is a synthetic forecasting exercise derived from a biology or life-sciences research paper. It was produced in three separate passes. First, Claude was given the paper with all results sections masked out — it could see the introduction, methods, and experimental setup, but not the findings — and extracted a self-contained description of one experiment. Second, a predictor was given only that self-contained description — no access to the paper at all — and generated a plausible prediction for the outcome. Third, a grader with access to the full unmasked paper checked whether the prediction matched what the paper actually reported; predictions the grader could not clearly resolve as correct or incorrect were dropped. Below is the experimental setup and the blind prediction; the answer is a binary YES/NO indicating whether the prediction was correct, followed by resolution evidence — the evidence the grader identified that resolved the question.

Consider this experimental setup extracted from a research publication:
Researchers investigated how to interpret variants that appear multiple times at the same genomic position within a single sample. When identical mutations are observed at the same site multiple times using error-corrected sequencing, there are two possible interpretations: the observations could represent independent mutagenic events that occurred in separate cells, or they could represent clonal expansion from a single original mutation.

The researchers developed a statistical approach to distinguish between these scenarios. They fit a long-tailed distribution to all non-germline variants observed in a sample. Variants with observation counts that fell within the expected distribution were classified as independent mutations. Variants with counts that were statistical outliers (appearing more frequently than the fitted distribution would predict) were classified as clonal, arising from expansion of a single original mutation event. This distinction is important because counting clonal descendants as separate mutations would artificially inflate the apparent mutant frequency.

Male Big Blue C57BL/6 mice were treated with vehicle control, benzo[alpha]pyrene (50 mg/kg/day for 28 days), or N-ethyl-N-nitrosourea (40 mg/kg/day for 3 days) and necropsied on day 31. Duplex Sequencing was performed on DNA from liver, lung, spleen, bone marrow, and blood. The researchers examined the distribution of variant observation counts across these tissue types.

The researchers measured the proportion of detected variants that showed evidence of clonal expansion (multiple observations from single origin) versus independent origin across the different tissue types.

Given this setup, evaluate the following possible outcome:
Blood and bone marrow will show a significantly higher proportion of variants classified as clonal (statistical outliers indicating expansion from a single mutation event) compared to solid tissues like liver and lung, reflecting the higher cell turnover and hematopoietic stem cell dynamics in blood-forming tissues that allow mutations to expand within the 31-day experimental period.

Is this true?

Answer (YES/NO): NO